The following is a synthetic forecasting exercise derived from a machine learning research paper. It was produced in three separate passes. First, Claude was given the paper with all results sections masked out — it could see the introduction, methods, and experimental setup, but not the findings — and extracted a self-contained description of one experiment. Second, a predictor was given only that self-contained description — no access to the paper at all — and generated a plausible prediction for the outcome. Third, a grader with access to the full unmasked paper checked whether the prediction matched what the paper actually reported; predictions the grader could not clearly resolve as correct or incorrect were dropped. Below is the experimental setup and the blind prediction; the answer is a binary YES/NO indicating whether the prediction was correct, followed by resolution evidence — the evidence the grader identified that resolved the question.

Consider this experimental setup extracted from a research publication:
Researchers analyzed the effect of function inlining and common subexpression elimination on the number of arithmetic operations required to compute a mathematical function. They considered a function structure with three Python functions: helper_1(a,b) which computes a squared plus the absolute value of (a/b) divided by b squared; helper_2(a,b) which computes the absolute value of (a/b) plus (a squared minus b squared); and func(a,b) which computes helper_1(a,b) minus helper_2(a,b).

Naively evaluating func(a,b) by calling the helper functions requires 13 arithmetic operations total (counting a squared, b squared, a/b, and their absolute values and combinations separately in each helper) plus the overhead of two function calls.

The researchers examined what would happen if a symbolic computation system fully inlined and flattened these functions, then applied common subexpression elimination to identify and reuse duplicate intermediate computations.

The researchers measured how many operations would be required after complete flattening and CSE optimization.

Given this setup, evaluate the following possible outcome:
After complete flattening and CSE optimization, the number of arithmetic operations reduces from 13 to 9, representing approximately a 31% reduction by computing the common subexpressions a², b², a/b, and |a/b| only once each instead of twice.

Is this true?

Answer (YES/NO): NO